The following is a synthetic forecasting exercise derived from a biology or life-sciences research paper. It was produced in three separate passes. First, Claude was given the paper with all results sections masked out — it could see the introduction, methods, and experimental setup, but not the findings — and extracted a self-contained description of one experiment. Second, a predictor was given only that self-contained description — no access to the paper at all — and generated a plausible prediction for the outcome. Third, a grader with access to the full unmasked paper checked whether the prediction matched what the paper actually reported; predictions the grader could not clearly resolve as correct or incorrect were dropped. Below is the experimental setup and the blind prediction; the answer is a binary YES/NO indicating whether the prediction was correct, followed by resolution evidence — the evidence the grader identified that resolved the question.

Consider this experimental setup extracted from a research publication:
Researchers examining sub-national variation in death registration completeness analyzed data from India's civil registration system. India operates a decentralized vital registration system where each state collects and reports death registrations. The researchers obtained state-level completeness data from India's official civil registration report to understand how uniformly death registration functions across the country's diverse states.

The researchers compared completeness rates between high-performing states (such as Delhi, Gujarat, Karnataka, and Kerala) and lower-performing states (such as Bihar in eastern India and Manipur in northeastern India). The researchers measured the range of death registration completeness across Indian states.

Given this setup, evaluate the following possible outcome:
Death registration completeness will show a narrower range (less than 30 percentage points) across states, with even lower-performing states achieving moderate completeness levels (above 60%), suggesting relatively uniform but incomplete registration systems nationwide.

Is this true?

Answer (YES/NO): NO